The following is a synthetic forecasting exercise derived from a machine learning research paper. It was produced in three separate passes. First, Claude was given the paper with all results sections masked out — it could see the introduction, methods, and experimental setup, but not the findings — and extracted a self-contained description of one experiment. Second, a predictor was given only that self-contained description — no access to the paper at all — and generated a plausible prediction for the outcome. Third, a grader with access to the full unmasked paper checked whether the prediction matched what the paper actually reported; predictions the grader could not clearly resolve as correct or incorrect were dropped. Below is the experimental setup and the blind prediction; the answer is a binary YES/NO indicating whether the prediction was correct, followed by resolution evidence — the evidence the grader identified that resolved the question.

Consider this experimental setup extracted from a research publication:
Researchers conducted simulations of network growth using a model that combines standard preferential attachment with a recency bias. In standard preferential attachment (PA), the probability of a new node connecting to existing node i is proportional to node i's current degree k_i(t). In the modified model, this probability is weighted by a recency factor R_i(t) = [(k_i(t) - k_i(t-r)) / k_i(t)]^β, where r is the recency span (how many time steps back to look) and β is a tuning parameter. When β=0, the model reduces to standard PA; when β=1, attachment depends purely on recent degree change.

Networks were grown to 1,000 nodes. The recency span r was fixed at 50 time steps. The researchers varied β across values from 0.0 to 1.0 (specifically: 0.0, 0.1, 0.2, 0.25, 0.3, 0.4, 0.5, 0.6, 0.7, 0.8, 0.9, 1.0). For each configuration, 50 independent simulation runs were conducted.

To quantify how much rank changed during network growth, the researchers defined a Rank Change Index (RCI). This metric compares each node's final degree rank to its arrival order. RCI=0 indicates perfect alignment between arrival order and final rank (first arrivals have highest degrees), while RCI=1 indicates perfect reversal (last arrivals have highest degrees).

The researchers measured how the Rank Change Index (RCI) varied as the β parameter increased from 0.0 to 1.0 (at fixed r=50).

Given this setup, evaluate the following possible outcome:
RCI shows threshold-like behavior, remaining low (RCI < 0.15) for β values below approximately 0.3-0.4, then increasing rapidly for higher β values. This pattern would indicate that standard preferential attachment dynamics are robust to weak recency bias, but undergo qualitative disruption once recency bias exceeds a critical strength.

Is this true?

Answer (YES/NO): NO